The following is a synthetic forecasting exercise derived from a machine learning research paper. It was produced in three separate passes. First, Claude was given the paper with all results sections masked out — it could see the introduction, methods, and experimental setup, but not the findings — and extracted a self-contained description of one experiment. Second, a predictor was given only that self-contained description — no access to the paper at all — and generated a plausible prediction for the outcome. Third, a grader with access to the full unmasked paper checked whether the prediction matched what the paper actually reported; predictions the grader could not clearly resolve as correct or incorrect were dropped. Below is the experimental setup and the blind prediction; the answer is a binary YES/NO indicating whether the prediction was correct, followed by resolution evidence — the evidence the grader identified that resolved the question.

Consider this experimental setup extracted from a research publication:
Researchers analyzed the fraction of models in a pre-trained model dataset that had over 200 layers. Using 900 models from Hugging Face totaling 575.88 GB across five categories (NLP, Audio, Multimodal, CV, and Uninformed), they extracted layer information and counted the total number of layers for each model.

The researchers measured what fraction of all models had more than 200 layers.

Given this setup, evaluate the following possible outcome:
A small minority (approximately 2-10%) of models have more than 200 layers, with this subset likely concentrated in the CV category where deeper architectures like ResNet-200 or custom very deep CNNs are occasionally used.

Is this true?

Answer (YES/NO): NO